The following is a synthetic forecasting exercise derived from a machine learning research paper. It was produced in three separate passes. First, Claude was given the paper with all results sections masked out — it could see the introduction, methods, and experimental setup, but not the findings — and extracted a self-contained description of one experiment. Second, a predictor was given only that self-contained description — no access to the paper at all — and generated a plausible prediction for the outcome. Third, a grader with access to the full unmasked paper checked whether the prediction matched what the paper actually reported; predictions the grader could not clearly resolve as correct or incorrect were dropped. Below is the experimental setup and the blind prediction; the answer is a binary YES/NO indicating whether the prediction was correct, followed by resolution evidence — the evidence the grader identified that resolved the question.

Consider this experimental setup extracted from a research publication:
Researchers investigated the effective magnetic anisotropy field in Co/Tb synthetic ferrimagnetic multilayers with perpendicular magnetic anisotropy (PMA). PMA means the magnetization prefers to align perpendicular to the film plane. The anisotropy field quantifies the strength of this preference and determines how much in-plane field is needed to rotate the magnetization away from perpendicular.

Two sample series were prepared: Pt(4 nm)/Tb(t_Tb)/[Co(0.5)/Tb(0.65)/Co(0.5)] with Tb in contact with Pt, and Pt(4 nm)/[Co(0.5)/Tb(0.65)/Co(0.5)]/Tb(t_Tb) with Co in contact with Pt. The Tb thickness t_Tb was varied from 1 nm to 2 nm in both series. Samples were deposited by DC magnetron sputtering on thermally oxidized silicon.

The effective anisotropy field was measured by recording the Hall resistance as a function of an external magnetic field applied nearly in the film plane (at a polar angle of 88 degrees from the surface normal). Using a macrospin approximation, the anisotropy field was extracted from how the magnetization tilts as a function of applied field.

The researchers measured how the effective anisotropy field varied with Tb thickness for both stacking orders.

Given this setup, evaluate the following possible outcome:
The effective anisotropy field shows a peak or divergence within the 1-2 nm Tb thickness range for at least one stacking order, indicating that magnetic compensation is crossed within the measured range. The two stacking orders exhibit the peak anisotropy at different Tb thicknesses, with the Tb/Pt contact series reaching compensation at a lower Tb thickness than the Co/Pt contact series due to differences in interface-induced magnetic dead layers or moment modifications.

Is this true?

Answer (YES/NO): NO